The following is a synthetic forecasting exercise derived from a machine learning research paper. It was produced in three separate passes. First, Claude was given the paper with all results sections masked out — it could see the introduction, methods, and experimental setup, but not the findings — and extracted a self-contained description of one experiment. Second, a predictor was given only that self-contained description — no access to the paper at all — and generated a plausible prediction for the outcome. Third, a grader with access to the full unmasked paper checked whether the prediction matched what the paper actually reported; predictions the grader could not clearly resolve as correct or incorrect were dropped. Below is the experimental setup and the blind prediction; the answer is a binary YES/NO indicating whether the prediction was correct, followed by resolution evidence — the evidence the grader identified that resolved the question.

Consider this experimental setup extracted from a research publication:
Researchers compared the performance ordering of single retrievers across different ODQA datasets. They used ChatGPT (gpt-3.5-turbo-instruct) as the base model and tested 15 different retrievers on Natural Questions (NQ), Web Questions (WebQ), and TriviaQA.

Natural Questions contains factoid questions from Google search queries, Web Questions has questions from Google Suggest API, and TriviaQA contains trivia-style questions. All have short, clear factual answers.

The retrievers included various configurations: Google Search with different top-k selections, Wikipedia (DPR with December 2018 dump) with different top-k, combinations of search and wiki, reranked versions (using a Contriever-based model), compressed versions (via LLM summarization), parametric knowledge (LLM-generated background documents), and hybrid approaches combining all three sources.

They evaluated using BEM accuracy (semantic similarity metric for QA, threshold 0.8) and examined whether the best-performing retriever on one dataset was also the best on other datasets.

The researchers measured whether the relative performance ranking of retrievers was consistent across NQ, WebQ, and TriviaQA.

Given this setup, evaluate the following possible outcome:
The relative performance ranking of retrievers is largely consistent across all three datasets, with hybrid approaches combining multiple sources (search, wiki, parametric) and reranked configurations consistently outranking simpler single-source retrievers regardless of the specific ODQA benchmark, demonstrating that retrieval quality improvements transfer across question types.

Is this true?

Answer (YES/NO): NO